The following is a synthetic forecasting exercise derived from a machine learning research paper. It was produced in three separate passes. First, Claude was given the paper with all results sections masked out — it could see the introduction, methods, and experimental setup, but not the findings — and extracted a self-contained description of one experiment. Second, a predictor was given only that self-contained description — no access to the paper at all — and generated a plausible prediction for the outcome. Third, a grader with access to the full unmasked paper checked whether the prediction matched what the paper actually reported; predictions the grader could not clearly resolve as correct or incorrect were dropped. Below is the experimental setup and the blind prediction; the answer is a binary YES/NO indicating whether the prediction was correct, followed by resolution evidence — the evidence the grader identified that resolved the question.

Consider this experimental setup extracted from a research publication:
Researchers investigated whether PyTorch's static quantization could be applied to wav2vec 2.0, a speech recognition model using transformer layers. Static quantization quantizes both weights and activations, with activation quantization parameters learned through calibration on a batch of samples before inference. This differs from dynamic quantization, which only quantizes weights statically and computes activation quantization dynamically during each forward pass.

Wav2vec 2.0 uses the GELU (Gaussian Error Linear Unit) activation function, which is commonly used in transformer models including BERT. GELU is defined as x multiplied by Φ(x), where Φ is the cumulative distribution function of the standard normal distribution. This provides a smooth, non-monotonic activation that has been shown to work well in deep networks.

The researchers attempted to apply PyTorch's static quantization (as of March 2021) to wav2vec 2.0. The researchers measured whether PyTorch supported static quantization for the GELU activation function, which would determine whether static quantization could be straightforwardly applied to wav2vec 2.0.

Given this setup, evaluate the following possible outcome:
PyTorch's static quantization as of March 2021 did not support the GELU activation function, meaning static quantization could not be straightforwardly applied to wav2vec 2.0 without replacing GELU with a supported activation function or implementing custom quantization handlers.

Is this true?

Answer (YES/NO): YES